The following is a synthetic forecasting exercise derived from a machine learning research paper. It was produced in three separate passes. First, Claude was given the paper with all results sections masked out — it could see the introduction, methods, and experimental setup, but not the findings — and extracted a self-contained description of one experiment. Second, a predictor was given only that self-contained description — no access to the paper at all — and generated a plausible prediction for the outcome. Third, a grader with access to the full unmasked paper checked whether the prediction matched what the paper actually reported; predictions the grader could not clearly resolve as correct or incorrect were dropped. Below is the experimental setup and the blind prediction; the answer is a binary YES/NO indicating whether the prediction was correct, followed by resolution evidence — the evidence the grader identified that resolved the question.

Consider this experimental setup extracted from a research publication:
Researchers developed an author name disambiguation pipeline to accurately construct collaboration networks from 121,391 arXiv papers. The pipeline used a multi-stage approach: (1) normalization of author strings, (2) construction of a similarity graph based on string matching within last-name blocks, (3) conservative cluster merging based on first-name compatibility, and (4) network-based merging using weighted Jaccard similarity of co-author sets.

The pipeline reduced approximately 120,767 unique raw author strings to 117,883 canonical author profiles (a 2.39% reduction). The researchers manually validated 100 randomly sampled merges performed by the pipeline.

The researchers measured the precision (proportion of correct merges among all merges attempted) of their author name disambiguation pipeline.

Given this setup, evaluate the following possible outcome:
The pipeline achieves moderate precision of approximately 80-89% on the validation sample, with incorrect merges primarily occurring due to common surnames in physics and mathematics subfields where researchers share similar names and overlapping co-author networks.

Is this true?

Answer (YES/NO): YES